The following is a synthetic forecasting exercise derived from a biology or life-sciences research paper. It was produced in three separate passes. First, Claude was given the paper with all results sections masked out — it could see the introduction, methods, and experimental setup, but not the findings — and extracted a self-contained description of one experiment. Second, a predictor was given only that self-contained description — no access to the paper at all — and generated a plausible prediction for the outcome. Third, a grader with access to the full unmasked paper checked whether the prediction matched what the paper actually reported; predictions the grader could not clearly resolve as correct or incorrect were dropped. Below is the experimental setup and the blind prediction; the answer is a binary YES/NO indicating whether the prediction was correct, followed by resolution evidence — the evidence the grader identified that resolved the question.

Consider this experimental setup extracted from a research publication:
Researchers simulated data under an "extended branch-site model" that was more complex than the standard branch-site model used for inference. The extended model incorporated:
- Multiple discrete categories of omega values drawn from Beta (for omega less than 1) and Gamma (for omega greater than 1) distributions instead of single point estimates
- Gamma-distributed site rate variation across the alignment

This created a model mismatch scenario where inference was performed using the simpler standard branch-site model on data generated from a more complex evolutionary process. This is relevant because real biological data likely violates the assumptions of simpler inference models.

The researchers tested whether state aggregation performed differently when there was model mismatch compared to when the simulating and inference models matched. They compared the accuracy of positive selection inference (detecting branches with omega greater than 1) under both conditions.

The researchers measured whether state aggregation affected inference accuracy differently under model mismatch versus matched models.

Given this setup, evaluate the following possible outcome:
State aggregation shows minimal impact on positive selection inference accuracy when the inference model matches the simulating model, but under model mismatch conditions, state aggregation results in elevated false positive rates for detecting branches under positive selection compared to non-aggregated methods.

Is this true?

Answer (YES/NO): NO